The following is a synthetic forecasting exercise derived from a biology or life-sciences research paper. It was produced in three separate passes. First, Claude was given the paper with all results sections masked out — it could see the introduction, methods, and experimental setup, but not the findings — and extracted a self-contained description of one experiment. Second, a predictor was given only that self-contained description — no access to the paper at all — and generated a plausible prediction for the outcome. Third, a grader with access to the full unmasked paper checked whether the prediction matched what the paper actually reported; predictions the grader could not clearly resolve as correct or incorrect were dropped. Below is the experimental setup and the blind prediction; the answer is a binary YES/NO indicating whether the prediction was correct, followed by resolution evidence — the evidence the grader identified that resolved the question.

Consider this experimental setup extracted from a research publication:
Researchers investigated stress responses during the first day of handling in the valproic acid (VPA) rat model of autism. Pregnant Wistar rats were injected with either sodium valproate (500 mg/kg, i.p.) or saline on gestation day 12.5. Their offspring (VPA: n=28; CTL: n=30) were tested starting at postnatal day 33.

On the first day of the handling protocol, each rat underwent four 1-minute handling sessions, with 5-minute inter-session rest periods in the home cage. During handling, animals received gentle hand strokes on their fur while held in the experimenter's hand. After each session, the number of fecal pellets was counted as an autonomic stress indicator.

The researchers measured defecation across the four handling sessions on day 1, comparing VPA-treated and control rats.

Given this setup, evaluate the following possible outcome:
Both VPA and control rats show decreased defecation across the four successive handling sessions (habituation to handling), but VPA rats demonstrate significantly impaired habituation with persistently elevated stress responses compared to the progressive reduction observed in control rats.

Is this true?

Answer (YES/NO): NO